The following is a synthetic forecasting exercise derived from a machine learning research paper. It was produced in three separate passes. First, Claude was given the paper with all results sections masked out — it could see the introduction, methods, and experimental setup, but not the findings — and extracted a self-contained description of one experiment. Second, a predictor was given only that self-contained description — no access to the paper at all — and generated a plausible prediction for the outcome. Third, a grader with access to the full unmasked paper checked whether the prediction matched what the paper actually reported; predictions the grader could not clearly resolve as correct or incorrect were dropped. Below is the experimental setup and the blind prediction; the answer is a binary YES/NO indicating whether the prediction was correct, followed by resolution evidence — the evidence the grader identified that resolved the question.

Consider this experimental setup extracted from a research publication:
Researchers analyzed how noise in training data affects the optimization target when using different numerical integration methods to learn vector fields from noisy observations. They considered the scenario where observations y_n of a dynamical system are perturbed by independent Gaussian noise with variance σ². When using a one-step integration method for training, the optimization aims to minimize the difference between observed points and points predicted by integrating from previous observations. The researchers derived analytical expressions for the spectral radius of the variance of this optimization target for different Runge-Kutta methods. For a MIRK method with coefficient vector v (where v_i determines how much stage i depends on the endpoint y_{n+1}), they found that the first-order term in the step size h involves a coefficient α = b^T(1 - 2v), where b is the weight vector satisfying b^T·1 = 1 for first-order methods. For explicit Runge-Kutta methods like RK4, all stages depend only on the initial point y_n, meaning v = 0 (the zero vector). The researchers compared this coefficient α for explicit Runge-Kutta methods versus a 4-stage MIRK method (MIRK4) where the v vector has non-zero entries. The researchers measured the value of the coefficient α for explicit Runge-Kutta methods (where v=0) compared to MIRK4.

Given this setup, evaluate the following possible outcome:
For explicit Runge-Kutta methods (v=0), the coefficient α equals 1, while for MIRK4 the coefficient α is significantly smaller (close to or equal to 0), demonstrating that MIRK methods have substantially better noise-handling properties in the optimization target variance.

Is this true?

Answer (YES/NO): YES